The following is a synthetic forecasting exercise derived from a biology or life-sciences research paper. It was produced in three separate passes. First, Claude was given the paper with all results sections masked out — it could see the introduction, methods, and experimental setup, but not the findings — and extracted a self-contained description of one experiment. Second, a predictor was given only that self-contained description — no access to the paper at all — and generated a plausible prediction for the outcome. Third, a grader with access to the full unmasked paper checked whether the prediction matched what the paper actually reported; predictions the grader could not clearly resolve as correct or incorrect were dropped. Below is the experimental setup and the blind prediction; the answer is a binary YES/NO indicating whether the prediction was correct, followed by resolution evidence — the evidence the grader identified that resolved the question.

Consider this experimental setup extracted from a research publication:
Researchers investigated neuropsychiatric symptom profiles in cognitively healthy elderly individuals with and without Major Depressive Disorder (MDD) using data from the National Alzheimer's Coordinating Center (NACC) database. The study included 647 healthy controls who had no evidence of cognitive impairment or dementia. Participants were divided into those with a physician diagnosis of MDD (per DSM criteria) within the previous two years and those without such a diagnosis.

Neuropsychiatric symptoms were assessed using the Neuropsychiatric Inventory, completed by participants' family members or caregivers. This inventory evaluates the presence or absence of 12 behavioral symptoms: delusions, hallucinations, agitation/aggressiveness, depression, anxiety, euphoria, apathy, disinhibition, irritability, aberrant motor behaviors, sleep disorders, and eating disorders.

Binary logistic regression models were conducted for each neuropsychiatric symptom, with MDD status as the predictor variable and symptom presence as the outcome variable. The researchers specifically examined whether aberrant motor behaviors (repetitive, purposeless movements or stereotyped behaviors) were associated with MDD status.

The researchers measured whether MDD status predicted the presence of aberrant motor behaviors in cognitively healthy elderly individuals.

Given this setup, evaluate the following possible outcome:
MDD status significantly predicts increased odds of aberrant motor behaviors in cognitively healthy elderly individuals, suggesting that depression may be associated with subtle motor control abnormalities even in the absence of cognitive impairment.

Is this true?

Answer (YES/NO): NO